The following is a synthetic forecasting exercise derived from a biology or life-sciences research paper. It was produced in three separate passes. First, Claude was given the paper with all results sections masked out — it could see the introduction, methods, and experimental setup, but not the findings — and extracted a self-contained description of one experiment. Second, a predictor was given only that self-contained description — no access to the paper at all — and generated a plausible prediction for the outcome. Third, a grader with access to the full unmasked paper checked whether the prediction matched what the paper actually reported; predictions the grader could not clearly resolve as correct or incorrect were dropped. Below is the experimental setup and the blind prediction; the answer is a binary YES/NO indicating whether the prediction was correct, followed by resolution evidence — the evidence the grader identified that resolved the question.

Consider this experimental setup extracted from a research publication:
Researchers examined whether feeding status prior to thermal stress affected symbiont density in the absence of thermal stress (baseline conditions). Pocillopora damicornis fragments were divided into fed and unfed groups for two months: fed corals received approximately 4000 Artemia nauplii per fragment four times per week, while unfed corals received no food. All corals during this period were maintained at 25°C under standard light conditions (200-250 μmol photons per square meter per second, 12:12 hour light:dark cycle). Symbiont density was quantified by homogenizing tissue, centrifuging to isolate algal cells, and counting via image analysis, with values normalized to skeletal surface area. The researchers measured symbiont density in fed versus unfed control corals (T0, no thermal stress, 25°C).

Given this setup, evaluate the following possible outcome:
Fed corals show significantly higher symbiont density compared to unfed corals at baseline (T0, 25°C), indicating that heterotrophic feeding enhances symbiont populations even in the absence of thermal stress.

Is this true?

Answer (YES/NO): YES